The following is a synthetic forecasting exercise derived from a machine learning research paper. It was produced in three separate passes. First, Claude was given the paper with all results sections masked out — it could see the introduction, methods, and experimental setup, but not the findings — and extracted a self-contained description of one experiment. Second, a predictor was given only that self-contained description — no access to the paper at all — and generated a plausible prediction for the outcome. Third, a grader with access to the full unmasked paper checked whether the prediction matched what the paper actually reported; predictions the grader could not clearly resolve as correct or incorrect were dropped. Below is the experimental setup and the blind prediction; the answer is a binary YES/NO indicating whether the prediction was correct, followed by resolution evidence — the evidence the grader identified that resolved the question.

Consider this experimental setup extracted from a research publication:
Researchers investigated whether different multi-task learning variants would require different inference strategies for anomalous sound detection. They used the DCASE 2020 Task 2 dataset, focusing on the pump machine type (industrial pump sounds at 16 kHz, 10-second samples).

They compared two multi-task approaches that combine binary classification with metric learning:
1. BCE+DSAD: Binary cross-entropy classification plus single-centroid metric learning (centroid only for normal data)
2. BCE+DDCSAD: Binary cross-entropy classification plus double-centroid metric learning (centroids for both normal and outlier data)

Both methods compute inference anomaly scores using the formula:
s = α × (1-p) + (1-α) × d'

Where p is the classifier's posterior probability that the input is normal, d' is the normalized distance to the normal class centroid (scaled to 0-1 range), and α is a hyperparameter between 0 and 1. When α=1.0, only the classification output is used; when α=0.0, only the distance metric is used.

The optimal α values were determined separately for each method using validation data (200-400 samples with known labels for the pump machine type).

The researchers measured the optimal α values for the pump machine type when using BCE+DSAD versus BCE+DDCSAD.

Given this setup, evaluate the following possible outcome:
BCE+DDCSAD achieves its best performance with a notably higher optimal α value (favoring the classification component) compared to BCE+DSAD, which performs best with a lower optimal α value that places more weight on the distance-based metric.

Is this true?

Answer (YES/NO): YES